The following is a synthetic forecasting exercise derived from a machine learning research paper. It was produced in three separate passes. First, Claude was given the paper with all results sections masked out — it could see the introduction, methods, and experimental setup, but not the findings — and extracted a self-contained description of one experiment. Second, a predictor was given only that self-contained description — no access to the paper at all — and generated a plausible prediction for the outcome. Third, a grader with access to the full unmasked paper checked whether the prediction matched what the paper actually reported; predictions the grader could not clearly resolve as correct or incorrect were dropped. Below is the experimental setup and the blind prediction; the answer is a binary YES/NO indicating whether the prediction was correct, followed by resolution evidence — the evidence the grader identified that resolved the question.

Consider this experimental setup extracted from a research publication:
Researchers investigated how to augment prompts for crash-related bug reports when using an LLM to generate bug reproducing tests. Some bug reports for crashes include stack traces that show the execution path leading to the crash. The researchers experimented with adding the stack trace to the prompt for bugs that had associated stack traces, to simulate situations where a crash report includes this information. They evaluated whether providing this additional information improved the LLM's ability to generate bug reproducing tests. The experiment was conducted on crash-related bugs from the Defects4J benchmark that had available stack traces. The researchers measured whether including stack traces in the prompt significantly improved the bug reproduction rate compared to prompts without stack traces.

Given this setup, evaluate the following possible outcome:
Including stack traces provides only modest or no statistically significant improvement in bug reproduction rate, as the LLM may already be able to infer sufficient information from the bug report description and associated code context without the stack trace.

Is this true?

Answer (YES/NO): NO